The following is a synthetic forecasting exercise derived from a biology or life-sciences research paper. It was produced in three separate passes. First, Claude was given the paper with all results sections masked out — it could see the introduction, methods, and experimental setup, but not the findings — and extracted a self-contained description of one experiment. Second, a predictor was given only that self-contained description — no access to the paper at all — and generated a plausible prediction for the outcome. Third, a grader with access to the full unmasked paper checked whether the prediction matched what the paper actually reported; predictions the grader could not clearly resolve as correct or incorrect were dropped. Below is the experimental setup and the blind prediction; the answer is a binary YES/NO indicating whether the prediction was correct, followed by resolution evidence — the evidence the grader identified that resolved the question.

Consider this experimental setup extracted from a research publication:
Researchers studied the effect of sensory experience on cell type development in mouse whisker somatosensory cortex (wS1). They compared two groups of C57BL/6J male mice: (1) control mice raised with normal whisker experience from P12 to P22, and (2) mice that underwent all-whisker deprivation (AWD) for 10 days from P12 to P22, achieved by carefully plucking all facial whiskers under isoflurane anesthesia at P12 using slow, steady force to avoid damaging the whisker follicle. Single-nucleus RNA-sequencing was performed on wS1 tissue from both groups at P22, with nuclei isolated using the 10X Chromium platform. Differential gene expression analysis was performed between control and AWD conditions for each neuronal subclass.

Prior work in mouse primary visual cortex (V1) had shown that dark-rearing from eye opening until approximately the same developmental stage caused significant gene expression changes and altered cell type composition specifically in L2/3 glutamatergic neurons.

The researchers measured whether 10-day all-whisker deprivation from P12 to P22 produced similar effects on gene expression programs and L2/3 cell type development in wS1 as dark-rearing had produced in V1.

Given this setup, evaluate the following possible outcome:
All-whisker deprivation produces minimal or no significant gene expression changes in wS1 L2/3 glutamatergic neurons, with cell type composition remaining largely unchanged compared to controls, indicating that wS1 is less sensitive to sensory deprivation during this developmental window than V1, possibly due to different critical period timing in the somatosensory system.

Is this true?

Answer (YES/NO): YES